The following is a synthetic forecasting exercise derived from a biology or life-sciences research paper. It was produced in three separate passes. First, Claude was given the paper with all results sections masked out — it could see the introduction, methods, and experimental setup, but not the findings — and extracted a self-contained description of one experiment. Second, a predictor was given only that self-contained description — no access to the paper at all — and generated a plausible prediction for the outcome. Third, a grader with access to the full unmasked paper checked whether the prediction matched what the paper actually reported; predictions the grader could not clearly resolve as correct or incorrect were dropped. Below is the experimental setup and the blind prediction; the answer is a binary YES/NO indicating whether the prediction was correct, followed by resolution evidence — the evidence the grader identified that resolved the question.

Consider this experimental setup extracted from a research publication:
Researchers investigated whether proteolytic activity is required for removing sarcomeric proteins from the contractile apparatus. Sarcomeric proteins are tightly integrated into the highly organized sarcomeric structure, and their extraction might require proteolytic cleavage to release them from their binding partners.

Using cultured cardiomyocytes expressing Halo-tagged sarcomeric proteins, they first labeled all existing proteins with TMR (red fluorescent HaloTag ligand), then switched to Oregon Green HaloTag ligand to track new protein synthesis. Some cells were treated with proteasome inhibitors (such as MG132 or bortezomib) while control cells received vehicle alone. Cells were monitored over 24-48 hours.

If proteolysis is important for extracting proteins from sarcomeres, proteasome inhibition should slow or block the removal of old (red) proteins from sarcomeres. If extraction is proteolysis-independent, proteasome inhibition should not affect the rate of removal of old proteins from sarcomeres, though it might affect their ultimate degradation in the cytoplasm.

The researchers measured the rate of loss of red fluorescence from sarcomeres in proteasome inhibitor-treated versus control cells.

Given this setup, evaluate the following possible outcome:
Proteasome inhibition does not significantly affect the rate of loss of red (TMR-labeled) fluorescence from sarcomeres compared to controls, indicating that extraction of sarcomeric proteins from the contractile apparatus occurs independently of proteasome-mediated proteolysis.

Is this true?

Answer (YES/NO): NO